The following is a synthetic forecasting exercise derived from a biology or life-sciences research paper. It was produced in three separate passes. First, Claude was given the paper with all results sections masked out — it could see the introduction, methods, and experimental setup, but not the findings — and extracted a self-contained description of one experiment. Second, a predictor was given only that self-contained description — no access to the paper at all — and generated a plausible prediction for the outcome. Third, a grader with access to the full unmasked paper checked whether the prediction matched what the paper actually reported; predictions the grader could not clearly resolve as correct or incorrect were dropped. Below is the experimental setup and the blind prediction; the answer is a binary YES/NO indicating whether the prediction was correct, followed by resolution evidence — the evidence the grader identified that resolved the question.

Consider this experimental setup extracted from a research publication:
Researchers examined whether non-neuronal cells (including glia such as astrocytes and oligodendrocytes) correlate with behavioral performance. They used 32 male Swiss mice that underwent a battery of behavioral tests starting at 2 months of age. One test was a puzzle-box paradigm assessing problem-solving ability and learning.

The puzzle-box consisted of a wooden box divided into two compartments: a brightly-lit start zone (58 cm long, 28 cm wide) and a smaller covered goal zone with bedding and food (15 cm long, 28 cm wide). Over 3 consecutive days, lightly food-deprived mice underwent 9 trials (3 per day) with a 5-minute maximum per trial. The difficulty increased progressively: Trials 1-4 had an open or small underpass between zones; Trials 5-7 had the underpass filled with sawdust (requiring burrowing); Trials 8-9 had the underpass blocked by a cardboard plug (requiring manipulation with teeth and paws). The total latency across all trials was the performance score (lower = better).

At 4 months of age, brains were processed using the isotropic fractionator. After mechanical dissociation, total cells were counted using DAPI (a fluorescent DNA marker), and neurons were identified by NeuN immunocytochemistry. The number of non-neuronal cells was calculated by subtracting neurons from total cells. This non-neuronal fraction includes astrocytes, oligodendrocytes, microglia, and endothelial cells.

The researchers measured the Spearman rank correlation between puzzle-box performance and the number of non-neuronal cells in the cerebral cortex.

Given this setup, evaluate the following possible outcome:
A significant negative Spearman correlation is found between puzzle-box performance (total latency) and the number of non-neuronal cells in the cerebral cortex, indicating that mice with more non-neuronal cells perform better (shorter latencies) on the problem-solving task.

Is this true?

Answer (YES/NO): NO